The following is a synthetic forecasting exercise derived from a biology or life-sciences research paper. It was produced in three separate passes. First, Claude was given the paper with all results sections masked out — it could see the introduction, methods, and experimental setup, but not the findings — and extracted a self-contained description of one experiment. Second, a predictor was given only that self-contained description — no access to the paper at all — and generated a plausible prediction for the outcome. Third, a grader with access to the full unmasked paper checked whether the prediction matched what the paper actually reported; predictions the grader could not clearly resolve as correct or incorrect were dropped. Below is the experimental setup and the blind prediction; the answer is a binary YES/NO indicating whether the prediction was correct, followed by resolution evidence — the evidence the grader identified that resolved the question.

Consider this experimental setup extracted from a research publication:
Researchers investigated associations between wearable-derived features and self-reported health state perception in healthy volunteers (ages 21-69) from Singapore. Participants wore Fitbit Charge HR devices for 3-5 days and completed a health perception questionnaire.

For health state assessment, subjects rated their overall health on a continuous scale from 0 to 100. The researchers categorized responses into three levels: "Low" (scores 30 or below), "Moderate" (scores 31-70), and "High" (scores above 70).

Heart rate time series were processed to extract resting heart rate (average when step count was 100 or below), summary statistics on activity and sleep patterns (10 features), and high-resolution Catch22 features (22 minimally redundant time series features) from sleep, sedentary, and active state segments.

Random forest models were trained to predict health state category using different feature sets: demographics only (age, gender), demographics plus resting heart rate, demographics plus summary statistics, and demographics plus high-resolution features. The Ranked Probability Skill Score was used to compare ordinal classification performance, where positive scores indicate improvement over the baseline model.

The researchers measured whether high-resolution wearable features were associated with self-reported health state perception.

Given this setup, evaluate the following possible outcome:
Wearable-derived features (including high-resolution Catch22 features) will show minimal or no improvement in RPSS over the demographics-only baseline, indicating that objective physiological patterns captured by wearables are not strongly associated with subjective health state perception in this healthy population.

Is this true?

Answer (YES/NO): NO